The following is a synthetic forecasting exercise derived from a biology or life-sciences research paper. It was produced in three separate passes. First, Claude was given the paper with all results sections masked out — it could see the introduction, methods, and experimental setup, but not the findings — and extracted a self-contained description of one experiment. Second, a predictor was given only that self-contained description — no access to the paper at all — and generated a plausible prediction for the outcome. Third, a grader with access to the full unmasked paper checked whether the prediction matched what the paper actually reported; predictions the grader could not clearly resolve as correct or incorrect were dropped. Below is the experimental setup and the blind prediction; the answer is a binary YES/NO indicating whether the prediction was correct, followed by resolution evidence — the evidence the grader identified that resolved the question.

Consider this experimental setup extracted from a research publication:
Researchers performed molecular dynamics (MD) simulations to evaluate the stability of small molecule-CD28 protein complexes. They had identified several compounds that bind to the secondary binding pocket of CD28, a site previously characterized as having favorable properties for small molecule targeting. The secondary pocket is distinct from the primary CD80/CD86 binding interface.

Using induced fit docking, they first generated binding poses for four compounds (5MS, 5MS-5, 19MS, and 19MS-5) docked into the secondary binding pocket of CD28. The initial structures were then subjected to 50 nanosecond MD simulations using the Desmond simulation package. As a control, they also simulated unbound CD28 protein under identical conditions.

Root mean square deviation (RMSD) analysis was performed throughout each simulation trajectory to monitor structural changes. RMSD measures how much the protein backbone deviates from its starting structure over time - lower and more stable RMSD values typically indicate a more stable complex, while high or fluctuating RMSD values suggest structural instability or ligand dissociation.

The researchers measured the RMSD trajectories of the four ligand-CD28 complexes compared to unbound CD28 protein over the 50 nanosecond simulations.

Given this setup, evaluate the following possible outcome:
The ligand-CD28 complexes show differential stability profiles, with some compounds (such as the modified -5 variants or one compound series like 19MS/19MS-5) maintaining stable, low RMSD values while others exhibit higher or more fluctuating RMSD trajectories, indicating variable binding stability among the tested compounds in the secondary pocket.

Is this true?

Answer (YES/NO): YES